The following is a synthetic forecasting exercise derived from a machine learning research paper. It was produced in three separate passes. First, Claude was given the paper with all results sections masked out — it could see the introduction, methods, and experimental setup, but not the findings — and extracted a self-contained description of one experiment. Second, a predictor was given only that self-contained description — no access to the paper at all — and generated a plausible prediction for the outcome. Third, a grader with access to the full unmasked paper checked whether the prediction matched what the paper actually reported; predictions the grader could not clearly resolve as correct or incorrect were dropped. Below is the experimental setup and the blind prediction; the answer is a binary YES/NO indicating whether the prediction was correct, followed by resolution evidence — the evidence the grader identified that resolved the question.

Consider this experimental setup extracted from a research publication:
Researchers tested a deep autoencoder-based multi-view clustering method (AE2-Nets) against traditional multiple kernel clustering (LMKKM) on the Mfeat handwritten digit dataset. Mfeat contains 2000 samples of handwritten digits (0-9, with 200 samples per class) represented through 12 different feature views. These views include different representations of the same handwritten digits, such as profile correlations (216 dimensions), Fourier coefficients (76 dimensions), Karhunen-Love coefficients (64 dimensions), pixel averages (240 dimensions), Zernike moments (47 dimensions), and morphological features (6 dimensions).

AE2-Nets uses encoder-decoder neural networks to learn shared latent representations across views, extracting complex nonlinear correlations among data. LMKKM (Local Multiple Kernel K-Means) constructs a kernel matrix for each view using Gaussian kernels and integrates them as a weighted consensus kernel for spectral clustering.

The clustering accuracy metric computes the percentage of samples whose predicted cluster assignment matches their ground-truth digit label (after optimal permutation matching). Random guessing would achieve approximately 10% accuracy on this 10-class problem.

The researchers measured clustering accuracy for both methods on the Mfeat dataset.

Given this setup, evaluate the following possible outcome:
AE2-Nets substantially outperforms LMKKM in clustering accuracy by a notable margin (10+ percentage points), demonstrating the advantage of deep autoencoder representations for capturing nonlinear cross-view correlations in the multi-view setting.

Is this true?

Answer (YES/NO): YES